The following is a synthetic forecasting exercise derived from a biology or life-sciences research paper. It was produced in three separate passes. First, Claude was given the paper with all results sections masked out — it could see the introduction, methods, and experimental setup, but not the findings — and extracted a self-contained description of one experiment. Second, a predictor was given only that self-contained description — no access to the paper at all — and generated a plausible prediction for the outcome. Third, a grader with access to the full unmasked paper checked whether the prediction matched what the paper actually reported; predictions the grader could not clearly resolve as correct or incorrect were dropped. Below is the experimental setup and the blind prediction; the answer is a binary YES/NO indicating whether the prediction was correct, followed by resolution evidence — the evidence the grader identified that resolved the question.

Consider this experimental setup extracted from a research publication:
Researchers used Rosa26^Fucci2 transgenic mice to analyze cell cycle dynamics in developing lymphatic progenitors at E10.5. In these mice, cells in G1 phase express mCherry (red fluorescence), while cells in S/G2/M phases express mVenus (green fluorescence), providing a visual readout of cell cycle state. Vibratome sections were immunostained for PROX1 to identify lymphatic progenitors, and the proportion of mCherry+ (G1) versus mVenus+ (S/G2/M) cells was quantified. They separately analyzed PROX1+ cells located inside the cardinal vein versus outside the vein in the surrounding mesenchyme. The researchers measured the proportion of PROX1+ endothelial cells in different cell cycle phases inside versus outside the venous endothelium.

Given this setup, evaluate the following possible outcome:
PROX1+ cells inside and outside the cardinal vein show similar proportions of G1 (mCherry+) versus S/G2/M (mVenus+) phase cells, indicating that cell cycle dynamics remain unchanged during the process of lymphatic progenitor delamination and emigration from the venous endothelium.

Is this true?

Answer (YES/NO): NO